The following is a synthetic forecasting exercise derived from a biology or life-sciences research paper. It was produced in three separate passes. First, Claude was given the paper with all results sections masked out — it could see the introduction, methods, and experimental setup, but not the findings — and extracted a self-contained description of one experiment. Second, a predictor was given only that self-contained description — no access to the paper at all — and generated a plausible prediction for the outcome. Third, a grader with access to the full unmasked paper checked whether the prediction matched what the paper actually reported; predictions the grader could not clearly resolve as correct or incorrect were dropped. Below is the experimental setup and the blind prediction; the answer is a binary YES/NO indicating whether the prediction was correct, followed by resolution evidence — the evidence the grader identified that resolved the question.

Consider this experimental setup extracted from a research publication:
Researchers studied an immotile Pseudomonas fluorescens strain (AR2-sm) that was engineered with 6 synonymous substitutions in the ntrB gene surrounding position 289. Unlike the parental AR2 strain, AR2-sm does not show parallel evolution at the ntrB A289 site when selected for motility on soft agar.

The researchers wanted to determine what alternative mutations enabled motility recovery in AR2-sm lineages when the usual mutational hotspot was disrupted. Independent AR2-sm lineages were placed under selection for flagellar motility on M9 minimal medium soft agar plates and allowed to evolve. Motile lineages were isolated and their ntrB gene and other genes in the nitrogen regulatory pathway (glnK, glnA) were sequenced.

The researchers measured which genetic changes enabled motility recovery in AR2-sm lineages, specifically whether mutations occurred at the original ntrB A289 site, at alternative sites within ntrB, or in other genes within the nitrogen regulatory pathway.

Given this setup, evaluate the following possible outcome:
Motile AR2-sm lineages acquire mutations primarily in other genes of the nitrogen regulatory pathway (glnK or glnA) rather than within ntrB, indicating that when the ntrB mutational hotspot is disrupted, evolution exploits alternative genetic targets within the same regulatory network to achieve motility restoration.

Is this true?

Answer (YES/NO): NO